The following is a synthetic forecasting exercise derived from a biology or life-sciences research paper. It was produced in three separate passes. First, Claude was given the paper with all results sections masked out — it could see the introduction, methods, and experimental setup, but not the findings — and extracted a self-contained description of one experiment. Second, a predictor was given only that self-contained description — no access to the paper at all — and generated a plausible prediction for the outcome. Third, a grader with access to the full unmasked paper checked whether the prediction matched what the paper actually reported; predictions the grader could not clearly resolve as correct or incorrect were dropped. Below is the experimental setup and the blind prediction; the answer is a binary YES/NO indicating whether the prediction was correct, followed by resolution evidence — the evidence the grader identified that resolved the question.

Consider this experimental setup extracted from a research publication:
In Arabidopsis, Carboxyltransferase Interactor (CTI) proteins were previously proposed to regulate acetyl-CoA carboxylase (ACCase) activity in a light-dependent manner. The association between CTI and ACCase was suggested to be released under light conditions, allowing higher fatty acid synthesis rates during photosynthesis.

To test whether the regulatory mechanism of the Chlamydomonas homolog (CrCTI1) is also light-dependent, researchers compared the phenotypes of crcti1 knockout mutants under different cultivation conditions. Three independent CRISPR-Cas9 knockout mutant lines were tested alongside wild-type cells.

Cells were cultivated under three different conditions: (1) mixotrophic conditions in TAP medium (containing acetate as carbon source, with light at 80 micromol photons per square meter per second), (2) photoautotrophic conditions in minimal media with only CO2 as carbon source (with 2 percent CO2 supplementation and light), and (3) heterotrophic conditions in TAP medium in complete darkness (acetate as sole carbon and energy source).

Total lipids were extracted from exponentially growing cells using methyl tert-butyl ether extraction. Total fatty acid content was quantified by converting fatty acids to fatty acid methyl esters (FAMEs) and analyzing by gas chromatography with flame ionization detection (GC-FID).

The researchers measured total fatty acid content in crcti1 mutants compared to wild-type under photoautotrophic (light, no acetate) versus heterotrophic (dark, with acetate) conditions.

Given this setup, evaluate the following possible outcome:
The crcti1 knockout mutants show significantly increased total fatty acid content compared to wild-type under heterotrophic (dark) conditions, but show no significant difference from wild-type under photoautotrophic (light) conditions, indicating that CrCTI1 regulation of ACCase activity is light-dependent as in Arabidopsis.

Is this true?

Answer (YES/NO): NO